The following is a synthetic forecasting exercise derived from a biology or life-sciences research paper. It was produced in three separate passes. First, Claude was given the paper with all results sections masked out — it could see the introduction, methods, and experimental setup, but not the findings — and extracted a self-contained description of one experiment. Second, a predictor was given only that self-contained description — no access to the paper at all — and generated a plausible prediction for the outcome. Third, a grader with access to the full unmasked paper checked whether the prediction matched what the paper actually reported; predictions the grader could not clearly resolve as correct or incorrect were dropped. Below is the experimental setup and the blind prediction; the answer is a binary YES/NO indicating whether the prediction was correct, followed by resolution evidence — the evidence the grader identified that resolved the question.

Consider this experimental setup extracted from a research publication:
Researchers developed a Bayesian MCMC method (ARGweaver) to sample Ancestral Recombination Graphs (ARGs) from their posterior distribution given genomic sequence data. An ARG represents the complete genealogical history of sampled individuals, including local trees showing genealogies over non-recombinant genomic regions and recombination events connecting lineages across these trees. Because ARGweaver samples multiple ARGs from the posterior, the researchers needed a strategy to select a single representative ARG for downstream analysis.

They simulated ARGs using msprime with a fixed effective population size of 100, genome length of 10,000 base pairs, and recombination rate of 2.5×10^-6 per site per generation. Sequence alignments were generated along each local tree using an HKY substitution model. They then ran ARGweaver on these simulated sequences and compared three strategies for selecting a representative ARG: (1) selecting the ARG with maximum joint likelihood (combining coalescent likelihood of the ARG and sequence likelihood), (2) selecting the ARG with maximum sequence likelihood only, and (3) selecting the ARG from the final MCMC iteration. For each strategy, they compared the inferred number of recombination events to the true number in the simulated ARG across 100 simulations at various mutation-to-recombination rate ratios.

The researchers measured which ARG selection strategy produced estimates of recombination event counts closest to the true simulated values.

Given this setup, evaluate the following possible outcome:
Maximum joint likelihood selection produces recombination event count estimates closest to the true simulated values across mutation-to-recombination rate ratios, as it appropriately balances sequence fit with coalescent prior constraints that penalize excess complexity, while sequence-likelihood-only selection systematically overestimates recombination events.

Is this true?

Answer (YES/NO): NO